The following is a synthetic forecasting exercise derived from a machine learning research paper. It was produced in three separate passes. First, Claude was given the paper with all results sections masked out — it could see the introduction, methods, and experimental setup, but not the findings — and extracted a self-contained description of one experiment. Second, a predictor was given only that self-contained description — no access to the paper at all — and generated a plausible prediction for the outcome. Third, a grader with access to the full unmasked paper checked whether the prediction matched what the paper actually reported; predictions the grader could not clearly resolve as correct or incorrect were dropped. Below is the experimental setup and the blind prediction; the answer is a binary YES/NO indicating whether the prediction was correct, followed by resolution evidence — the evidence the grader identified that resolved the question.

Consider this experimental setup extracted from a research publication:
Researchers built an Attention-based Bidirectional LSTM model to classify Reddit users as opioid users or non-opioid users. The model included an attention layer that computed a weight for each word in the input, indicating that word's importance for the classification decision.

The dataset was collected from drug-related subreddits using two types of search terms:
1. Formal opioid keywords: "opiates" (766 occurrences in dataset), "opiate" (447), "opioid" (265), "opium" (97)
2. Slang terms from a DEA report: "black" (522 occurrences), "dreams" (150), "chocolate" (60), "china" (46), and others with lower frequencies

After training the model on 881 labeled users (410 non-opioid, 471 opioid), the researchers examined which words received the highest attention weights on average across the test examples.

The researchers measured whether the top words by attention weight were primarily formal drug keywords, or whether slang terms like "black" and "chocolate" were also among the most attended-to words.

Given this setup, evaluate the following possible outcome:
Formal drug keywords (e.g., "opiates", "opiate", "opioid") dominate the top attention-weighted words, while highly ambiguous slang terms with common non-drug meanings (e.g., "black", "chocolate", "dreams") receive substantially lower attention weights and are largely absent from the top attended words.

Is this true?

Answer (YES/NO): NO